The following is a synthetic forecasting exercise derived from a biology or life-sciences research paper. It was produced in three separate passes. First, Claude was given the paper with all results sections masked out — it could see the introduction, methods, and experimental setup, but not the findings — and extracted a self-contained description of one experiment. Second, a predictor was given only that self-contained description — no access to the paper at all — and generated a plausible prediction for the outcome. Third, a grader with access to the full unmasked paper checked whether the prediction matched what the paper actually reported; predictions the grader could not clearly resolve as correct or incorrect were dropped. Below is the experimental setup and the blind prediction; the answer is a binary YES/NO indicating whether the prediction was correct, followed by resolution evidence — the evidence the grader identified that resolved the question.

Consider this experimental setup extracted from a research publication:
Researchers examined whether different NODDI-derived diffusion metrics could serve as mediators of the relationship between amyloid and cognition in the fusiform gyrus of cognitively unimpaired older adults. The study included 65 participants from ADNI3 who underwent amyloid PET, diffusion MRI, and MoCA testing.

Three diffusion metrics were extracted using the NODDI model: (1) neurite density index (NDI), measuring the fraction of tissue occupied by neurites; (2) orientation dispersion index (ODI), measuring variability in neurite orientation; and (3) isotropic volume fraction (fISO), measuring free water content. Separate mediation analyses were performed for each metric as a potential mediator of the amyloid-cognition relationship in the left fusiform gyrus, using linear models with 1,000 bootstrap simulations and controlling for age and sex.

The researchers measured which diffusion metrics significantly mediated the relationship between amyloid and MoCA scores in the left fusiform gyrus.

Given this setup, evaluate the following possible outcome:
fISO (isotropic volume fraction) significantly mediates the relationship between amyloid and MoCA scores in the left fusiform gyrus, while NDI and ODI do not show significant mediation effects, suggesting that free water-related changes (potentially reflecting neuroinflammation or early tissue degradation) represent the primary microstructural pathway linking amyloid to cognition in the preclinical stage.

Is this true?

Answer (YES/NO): NO